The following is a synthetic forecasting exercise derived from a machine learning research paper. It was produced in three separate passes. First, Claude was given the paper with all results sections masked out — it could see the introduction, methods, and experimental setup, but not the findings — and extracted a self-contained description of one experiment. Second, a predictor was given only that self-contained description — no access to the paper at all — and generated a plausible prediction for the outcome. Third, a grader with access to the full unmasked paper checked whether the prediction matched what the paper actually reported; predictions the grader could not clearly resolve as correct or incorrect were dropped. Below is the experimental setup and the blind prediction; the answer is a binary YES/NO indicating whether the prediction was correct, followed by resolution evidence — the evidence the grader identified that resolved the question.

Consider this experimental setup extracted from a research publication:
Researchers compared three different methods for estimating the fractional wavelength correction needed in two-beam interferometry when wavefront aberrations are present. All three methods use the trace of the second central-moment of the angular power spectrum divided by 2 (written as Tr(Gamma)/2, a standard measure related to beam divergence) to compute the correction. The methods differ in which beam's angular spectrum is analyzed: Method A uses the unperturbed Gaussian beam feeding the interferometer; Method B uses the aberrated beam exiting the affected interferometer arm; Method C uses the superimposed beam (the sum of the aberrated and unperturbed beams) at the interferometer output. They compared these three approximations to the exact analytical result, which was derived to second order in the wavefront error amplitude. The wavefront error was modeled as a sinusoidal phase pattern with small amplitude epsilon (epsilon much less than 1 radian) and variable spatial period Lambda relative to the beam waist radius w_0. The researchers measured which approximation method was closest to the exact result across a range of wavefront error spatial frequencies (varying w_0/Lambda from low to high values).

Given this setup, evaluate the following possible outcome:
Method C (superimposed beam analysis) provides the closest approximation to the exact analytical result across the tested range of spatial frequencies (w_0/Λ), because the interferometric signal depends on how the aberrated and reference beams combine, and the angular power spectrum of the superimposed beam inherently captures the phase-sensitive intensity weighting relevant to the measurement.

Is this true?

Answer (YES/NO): NO